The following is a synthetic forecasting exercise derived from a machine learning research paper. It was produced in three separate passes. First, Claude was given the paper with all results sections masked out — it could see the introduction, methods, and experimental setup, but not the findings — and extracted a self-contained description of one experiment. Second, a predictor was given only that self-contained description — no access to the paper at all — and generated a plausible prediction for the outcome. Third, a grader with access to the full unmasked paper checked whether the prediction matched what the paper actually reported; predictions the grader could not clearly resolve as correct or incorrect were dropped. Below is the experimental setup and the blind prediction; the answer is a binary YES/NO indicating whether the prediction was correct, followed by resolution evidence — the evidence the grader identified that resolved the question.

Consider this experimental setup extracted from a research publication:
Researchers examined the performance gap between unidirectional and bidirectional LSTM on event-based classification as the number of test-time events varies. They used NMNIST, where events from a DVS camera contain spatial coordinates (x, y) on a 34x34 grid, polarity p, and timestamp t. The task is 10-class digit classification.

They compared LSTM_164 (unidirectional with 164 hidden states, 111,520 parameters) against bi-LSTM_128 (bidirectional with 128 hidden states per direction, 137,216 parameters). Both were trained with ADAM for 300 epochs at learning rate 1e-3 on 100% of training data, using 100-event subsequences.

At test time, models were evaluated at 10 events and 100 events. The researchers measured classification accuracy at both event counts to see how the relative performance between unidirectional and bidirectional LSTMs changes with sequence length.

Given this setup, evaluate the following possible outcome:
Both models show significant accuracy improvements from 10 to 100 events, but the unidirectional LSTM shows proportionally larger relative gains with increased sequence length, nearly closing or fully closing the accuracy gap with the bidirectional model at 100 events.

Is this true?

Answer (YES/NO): NO